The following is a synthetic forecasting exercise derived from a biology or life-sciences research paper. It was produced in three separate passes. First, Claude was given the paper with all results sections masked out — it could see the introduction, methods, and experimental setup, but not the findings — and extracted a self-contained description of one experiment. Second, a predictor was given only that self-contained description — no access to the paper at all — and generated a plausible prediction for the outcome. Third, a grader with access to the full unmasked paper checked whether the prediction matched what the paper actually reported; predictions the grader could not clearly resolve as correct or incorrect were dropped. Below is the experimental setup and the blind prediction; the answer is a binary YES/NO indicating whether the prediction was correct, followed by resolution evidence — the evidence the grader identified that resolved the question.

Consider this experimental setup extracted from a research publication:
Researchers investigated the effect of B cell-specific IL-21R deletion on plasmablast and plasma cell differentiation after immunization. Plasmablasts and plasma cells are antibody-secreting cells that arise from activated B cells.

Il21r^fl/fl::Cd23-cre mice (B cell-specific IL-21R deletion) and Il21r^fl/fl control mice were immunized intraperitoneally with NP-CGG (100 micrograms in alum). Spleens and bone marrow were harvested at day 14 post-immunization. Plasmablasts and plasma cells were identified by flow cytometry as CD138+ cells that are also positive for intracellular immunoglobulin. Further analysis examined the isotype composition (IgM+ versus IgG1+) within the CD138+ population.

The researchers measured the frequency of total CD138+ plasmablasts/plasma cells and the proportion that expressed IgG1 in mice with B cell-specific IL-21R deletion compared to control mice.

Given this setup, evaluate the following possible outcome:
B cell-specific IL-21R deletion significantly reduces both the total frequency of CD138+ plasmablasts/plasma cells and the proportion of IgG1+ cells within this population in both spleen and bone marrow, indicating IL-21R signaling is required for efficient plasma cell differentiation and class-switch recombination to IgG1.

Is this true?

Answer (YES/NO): NO